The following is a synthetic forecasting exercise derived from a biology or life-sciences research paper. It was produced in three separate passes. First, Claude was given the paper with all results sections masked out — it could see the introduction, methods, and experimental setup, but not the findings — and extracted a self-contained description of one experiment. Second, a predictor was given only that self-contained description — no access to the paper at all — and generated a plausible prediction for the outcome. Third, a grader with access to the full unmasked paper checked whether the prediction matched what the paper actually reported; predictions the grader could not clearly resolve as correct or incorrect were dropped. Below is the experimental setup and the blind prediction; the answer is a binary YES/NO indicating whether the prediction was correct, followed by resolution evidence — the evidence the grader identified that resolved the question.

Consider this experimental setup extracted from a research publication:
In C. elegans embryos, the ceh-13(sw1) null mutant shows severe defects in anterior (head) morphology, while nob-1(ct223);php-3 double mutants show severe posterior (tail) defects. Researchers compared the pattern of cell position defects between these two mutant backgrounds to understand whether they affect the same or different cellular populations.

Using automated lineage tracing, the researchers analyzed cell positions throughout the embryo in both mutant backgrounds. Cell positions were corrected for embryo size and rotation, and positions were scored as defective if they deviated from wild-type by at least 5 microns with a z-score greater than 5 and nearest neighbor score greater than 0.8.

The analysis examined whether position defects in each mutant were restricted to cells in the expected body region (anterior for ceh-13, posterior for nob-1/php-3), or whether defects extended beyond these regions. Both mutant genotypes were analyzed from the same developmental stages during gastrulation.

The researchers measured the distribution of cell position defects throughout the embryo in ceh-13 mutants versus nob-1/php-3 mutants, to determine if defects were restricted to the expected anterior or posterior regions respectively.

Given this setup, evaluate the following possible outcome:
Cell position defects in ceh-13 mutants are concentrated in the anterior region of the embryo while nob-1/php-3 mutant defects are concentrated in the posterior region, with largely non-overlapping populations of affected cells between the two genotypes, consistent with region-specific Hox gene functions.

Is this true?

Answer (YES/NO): NO